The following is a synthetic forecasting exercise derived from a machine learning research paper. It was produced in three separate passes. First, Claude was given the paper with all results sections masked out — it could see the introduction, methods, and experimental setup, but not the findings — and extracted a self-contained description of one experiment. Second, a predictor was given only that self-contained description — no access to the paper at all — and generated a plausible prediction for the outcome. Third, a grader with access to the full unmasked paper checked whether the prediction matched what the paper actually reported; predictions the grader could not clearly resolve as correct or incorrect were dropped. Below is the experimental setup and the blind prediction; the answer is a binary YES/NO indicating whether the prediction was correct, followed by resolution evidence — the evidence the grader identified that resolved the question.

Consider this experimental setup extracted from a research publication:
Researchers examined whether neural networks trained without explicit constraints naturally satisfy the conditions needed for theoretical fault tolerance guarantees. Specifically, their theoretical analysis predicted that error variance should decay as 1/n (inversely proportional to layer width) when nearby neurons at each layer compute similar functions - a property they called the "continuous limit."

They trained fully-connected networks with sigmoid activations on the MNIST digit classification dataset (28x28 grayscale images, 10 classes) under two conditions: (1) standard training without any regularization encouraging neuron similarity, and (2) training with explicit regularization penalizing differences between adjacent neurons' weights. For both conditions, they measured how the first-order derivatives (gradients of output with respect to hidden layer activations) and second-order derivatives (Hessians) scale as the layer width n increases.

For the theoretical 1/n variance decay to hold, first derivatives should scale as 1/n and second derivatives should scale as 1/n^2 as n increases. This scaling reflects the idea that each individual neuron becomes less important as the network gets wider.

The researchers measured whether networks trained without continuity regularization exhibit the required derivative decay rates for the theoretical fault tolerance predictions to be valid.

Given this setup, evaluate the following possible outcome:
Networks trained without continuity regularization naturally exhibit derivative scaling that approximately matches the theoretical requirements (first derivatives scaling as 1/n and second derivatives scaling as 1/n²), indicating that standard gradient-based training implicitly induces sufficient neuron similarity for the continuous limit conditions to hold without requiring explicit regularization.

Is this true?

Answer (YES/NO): NO